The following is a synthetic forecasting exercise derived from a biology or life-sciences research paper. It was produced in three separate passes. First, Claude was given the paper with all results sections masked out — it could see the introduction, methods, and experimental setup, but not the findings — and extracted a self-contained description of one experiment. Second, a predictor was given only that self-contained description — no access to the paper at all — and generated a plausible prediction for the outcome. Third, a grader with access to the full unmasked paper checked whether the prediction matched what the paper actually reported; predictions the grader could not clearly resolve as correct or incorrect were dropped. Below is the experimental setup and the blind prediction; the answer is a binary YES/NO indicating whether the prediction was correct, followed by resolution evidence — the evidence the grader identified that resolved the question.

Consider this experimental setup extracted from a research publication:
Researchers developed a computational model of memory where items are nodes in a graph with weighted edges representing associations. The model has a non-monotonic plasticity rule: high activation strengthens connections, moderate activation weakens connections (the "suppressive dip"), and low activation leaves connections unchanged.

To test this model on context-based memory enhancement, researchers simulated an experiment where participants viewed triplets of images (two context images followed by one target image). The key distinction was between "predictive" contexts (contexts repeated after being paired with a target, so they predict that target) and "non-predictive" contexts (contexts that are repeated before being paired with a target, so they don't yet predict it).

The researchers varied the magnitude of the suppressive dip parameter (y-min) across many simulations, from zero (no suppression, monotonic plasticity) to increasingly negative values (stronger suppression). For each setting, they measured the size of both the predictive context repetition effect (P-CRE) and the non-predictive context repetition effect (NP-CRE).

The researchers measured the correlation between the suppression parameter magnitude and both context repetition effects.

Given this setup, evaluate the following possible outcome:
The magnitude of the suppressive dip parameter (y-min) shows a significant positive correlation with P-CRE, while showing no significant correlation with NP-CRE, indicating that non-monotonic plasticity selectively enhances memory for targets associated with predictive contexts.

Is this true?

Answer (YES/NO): NO